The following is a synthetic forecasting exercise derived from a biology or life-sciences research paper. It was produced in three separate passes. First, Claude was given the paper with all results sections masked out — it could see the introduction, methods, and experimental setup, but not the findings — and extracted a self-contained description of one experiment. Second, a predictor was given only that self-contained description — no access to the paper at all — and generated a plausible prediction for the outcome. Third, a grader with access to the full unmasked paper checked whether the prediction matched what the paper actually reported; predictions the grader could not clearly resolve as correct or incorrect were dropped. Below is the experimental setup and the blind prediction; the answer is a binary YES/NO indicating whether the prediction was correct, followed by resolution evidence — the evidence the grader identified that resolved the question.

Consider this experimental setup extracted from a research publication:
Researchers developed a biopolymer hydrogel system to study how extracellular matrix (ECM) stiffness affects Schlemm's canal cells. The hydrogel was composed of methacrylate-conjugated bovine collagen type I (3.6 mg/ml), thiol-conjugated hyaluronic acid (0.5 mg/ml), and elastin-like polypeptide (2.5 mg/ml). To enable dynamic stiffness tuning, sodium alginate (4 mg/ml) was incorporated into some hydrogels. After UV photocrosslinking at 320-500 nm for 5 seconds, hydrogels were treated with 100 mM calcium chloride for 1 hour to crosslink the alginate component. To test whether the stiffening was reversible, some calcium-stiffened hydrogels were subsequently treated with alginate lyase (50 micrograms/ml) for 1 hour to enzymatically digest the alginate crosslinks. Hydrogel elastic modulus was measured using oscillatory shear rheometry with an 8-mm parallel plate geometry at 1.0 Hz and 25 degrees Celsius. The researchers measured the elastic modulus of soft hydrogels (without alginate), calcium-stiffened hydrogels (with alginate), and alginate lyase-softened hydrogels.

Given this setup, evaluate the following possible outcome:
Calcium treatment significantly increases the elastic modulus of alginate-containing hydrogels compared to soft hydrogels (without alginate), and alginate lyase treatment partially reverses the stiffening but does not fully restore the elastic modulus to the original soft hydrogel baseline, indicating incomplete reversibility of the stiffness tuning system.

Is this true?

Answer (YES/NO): NO